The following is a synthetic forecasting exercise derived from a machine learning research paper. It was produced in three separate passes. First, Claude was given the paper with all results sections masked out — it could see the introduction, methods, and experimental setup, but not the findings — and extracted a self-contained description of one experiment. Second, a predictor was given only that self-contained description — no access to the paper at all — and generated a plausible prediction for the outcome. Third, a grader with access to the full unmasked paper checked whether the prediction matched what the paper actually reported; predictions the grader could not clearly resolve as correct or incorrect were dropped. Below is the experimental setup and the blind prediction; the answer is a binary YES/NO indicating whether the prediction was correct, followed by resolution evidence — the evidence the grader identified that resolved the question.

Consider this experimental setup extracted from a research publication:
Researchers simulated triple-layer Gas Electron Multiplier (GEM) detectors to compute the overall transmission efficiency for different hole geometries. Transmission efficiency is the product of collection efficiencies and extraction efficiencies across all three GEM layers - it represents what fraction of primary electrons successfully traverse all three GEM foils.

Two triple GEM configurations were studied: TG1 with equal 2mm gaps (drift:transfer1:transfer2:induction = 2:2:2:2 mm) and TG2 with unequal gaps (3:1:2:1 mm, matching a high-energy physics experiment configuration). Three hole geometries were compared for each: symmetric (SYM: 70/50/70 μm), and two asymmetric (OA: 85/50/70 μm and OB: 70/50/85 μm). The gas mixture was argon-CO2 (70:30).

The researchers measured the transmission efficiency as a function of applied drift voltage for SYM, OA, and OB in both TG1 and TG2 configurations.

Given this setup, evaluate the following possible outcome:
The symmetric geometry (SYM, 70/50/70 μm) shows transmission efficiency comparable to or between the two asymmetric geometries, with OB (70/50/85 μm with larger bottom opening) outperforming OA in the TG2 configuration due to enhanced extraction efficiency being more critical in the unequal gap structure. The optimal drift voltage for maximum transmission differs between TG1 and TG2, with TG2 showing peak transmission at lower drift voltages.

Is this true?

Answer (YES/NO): NO